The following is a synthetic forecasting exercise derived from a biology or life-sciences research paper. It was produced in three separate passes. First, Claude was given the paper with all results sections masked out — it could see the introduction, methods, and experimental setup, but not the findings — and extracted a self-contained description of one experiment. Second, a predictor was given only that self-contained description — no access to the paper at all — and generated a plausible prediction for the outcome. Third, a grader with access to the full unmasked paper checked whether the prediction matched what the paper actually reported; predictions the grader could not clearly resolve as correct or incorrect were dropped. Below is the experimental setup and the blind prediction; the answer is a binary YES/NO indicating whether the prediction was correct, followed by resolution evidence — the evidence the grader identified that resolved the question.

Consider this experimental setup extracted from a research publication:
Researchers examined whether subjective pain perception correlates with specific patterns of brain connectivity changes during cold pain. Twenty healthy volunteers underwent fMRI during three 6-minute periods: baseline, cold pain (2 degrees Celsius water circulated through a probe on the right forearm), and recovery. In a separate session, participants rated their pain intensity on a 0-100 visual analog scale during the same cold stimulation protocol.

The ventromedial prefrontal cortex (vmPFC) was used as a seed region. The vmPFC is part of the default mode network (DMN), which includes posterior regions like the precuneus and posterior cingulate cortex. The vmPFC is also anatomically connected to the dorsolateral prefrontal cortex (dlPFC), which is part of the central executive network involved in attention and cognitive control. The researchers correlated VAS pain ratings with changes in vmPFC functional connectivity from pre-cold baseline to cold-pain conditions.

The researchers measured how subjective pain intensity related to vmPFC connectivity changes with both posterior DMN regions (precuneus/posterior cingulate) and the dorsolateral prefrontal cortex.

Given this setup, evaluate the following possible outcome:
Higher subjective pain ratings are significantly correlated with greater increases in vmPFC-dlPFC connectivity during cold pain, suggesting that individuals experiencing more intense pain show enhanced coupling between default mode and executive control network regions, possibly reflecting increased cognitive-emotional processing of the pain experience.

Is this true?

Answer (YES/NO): YES